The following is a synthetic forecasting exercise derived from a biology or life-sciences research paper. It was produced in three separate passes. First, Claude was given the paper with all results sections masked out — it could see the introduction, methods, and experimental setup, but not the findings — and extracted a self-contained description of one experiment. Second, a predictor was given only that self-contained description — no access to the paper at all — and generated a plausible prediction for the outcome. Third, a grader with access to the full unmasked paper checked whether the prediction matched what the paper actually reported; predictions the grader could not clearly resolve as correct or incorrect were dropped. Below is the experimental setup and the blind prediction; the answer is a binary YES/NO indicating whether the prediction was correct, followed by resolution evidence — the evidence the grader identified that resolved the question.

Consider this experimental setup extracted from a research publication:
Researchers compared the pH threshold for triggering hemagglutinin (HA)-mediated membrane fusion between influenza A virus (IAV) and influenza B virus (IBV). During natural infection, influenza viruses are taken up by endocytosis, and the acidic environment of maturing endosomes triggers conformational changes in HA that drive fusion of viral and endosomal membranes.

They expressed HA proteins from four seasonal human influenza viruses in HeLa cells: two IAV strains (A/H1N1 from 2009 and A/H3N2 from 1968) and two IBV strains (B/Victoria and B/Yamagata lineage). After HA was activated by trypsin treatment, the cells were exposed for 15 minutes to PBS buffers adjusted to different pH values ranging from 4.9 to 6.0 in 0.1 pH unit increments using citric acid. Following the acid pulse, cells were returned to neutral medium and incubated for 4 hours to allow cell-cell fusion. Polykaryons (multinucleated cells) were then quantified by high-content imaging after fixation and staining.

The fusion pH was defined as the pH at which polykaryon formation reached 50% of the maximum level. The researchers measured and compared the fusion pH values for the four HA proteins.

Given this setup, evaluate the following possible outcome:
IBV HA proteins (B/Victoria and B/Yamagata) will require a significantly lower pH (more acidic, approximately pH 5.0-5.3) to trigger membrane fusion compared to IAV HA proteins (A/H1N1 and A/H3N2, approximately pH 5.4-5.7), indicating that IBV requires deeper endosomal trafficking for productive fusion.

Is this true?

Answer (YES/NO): NO